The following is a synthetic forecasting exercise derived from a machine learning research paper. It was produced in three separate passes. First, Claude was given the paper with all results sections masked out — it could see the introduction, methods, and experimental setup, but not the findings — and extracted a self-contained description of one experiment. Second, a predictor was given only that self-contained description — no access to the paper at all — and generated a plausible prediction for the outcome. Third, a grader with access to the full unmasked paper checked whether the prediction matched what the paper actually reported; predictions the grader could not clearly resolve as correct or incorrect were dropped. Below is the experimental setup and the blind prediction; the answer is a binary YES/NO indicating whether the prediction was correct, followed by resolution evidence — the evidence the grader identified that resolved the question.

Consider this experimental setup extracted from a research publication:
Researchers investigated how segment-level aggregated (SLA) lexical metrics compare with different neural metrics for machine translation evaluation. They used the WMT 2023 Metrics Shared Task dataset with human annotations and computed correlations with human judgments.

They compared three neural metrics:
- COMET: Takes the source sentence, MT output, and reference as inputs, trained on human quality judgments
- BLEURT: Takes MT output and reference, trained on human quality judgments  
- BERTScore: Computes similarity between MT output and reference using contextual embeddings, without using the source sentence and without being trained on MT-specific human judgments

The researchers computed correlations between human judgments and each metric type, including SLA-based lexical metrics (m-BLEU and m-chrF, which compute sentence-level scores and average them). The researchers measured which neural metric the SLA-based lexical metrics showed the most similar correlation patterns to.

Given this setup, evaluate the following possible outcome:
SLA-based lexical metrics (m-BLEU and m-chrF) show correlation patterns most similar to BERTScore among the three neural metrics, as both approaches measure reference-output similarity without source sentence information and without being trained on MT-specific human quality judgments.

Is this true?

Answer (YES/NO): YES